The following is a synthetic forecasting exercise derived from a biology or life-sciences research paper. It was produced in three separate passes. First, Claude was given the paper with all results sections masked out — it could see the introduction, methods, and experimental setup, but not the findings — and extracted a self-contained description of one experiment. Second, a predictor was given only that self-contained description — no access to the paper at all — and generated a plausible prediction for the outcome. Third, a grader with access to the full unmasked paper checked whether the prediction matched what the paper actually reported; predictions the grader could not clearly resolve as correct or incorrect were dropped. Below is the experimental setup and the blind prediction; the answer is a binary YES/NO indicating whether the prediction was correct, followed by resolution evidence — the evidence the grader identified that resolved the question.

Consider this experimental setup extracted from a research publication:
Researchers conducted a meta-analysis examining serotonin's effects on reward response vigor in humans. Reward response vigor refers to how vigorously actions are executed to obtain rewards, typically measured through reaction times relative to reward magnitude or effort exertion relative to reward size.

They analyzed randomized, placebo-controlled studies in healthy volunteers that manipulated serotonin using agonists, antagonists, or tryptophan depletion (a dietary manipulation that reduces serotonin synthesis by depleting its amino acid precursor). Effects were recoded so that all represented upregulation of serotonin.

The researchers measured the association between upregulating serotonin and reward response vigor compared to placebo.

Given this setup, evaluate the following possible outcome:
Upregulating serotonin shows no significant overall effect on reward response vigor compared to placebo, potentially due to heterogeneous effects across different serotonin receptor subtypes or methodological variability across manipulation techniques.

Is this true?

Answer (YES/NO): YES